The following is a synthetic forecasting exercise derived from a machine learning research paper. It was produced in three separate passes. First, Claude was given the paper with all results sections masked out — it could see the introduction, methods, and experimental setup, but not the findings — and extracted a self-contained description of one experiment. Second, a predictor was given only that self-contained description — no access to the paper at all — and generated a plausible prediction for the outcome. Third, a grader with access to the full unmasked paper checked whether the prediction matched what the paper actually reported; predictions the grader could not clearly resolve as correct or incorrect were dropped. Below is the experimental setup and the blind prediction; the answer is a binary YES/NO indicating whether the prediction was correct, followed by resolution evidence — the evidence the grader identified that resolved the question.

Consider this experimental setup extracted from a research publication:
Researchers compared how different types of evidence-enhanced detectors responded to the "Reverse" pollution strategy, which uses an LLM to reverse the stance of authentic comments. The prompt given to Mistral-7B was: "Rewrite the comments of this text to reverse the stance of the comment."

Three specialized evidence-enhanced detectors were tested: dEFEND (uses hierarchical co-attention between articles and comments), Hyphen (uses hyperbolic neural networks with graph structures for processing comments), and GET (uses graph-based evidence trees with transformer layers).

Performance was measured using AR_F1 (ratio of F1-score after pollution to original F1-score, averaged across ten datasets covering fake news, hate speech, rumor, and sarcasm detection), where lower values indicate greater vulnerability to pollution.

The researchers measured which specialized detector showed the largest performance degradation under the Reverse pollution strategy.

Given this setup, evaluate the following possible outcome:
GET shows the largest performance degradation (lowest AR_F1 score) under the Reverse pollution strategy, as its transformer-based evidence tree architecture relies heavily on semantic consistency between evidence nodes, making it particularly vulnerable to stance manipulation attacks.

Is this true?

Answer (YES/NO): NO